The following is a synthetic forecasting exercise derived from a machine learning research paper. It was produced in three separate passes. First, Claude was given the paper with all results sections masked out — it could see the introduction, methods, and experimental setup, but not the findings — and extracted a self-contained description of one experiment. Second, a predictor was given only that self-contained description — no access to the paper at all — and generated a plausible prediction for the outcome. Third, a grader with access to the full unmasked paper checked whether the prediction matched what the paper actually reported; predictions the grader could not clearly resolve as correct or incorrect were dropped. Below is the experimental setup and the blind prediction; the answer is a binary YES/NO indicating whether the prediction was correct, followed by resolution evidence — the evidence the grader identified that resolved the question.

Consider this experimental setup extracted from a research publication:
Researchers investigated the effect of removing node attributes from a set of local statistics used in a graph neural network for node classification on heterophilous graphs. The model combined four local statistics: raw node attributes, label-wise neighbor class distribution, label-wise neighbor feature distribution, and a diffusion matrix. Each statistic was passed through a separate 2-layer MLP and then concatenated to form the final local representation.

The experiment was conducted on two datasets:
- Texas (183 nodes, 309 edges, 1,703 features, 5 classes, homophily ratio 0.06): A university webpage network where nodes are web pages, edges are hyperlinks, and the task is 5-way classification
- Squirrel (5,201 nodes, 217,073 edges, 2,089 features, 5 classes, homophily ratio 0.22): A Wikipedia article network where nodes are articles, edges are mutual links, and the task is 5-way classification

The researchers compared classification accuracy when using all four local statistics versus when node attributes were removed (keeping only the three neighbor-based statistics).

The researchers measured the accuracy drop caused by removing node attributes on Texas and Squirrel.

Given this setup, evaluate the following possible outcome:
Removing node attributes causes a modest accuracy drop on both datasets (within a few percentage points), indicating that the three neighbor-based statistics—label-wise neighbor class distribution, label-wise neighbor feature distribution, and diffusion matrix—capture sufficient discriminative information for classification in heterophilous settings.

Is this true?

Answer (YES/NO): NO